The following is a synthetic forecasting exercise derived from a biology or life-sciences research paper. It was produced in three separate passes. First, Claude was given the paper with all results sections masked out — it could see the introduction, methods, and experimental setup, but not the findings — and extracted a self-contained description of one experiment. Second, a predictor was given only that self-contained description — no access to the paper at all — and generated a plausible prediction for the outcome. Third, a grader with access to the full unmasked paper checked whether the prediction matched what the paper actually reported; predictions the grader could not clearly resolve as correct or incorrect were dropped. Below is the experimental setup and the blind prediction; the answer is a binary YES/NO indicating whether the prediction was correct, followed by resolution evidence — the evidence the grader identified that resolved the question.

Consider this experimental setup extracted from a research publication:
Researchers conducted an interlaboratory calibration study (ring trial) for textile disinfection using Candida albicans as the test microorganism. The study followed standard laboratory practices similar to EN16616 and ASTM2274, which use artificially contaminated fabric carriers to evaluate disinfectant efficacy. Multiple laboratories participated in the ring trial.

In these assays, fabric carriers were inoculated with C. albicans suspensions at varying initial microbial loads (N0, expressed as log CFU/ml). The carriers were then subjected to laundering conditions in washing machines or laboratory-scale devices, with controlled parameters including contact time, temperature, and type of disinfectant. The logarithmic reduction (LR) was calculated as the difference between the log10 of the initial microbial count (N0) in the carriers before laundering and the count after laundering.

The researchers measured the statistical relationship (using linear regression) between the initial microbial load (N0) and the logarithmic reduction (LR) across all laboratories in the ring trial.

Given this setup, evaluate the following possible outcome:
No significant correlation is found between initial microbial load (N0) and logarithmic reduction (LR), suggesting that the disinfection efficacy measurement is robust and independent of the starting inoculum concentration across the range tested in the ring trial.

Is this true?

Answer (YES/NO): NO